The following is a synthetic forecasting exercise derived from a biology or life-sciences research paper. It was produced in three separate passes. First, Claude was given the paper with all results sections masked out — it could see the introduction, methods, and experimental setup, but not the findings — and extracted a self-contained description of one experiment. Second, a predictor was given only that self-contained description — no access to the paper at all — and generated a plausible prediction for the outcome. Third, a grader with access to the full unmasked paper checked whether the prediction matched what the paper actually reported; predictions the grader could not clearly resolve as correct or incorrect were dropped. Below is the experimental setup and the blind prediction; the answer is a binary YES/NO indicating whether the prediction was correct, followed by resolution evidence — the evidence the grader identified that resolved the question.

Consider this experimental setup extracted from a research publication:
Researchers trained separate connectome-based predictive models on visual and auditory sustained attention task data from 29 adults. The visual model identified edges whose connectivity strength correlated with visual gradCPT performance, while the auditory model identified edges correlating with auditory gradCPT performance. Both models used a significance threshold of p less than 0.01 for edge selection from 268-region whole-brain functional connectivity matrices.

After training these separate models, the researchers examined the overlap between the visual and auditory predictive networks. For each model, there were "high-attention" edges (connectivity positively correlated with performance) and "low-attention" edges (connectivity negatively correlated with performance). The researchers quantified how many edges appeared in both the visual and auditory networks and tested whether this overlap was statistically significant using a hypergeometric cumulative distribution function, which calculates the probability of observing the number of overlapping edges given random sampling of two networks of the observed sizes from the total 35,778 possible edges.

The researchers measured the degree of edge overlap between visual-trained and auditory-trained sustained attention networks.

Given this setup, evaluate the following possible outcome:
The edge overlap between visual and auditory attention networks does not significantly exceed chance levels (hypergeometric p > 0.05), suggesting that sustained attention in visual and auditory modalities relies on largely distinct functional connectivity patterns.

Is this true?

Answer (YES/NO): NO